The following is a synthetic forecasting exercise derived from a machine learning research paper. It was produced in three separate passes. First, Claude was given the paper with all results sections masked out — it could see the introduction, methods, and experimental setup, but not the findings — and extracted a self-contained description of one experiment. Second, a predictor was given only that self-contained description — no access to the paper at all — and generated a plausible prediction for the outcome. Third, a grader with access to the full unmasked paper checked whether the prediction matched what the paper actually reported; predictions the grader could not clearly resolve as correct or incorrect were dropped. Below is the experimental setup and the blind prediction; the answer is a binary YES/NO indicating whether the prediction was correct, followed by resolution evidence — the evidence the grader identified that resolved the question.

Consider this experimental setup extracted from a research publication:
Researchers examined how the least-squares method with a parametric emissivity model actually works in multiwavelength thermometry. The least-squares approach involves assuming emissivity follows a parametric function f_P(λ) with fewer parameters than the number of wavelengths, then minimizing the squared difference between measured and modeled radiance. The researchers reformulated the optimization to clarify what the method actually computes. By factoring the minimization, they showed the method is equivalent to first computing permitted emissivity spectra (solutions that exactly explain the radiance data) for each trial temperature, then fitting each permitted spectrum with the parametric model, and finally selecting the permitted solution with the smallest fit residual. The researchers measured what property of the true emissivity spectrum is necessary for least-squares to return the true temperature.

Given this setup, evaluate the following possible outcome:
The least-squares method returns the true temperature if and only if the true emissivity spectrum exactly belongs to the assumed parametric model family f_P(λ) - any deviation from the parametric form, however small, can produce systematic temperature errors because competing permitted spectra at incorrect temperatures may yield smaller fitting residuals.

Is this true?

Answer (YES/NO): NO